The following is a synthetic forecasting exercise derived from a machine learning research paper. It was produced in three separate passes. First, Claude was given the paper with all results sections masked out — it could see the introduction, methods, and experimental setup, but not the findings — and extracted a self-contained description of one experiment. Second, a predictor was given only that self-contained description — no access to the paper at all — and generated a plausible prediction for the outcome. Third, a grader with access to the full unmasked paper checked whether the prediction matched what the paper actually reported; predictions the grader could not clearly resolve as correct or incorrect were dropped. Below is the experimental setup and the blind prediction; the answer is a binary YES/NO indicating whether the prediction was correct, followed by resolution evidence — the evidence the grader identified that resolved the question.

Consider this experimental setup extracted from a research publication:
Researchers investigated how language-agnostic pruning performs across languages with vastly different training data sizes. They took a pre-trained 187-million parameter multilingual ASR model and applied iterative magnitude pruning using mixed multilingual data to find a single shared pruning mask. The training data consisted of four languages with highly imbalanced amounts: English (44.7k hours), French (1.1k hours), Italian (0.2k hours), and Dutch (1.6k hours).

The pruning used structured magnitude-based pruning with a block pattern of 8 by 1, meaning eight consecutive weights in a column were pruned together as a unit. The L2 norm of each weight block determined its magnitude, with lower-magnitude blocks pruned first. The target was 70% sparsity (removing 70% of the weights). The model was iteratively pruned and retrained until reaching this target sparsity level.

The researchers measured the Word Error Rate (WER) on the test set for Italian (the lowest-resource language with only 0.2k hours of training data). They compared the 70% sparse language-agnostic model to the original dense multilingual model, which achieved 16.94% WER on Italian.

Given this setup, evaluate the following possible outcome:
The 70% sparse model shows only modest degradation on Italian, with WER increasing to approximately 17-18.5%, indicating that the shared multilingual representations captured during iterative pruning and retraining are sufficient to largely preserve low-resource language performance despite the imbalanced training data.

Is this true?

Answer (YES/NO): NO